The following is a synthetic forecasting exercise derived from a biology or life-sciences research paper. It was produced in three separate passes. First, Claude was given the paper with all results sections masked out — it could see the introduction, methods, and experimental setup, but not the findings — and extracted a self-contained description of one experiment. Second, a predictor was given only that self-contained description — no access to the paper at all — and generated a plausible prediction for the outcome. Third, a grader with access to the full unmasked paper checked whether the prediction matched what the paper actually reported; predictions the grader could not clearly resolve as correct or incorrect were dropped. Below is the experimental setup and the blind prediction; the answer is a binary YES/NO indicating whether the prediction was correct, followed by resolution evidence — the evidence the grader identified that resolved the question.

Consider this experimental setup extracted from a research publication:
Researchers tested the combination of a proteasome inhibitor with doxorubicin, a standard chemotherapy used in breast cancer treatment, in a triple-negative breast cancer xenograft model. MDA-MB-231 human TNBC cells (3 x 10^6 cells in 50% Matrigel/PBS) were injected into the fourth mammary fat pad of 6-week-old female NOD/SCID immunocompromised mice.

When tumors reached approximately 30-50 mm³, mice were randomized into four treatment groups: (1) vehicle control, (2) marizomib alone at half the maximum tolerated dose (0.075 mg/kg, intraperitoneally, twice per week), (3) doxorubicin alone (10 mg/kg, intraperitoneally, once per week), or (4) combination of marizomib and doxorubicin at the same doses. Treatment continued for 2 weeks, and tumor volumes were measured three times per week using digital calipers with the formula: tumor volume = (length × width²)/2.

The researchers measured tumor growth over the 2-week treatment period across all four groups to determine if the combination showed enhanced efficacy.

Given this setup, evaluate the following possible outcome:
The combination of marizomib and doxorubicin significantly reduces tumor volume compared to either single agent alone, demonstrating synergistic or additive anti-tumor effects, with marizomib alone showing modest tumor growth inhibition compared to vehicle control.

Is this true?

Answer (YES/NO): NO